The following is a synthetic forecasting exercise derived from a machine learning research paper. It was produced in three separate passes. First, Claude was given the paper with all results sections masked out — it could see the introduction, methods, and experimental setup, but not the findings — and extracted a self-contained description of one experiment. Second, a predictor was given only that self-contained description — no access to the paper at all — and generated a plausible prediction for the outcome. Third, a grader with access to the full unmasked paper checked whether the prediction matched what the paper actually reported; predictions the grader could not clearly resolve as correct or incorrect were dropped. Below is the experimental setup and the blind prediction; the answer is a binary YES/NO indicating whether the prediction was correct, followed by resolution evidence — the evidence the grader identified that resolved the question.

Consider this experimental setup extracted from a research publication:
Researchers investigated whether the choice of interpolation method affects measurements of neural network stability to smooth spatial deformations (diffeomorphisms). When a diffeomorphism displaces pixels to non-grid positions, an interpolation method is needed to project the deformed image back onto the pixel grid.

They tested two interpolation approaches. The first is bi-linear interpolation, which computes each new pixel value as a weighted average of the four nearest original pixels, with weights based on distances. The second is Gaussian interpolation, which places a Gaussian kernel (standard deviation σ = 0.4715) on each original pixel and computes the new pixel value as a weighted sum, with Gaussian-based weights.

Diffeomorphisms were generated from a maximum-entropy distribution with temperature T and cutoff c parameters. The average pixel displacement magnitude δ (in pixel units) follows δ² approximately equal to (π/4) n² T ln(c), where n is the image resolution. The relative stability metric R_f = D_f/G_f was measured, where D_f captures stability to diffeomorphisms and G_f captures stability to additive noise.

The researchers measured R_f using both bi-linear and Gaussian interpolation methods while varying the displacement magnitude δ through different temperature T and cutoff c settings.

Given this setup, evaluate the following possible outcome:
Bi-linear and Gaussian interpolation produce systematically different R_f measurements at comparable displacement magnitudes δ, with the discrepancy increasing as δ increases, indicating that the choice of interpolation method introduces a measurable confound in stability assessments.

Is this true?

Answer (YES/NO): NO